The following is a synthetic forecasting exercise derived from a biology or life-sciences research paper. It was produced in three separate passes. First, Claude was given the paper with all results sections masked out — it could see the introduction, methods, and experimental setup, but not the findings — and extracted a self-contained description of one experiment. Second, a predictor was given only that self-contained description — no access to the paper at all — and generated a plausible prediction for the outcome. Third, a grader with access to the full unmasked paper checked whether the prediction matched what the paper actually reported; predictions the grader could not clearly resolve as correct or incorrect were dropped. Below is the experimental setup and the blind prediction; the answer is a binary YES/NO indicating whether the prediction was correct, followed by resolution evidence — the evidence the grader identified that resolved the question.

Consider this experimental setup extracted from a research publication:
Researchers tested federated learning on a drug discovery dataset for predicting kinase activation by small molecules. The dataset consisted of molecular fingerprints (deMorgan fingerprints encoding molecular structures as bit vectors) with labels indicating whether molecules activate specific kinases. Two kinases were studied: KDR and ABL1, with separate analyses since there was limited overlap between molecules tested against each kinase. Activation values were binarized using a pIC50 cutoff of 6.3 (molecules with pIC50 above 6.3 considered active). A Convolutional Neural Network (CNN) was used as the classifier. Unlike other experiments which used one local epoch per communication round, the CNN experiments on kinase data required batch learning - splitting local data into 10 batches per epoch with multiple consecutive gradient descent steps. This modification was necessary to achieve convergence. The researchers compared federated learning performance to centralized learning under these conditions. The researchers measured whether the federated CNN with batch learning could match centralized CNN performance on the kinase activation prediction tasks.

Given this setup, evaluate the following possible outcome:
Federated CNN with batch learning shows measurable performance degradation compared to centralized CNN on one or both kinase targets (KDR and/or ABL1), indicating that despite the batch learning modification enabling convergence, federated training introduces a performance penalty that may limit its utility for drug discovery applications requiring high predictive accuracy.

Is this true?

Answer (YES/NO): NO